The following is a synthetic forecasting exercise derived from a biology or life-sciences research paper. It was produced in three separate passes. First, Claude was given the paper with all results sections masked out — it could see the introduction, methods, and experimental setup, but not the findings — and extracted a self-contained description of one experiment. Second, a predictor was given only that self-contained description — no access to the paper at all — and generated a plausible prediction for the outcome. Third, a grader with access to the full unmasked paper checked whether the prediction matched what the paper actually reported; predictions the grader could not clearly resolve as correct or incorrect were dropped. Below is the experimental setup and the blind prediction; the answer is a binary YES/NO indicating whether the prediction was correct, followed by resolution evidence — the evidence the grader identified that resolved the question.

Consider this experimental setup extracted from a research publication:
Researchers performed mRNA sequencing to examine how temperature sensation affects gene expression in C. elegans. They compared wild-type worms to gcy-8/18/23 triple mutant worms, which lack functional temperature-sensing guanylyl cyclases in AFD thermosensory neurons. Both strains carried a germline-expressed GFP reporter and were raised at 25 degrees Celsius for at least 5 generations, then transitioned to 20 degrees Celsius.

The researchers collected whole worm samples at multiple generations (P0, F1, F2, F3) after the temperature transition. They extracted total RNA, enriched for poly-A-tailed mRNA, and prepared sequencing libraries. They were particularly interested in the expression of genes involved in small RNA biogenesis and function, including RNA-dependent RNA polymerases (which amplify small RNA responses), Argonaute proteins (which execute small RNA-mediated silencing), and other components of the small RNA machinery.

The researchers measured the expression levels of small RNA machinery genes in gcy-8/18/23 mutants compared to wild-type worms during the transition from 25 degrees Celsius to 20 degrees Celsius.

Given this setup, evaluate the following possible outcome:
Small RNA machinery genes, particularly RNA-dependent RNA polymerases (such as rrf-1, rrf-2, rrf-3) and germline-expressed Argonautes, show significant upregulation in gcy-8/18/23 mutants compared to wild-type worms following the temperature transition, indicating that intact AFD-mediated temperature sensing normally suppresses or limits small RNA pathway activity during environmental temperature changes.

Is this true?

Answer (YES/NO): NO